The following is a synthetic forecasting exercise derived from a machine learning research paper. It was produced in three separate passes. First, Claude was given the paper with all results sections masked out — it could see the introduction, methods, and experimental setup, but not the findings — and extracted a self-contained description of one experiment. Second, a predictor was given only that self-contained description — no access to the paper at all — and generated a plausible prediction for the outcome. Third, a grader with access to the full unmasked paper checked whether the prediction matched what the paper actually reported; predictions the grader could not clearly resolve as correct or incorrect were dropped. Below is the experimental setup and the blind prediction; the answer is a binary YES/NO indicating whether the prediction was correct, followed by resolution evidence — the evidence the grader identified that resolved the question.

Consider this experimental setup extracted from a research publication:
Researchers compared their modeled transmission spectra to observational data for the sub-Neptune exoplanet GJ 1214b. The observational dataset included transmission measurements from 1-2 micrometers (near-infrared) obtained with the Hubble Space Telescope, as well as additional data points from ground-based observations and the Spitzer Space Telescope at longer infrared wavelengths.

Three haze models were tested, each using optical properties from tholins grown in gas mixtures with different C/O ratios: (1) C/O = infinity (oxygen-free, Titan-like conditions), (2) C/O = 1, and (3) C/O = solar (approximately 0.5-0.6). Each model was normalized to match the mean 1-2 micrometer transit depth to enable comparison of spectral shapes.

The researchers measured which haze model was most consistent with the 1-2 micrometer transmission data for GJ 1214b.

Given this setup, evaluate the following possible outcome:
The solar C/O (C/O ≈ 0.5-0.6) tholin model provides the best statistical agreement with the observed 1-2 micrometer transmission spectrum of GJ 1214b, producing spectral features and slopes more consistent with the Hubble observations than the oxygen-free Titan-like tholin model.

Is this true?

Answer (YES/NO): NO